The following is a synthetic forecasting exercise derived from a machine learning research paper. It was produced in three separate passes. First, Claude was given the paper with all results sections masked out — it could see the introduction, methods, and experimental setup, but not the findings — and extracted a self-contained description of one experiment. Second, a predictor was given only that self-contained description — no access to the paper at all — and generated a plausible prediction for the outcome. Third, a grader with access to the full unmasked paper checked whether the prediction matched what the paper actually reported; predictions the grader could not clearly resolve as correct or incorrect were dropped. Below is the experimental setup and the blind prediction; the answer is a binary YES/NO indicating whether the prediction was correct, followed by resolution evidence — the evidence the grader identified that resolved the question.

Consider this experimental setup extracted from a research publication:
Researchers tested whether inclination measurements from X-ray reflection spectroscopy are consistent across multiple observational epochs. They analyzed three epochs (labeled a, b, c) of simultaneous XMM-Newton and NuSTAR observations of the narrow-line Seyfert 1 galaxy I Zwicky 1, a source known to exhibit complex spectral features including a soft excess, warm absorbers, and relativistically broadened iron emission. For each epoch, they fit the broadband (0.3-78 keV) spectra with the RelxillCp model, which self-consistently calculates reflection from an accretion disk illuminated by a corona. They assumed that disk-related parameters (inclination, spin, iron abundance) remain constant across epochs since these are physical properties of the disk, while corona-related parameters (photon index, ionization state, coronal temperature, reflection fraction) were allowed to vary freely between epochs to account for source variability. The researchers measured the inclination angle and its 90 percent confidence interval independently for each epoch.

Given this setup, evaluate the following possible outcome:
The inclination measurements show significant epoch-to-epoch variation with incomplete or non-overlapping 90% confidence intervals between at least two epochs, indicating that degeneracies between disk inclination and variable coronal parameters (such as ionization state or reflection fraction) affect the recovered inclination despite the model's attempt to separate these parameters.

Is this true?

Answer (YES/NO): NO